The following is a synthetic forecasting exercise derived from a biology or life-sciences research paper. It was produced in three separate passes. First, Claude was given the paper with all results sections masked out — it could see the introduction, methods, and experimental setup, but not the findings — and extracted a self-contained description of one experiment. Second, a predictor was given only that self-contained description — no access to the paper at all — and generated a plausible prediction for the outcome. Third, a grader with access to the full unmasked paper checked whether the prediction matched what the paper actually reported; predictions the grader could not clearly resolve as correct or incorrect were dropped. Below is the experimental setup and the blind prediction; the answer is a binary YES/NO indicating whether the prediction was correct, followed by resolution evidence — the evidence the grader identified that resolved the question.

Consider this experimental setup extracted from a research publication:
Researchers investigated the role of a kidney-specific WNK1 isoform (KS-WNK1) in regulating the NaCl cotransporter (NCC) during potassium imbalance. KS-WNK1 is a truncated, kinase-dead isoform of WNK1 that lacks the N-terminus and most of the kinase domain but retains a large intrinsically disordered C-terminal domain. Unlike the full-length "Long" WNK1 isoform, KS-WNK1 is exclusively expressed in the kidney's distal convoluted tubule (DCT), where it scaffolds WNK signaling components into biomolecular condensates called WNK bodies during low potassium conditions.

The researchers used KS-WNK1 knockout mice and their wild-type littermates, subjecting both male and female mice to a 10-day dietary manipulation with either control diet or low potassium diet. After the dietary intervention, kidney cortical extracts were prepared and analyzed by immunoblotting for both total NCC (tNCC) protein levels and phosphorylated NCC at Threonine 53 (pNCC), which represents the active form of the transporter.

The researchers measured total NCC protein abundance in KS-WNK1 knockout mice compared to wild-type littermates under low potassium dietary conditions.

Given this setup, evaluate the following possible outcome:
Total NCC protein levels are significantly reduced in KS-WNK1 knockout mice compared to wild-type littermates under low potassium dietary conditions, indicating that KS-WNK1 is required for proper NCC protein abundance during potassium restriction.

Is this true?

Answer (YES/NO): NO